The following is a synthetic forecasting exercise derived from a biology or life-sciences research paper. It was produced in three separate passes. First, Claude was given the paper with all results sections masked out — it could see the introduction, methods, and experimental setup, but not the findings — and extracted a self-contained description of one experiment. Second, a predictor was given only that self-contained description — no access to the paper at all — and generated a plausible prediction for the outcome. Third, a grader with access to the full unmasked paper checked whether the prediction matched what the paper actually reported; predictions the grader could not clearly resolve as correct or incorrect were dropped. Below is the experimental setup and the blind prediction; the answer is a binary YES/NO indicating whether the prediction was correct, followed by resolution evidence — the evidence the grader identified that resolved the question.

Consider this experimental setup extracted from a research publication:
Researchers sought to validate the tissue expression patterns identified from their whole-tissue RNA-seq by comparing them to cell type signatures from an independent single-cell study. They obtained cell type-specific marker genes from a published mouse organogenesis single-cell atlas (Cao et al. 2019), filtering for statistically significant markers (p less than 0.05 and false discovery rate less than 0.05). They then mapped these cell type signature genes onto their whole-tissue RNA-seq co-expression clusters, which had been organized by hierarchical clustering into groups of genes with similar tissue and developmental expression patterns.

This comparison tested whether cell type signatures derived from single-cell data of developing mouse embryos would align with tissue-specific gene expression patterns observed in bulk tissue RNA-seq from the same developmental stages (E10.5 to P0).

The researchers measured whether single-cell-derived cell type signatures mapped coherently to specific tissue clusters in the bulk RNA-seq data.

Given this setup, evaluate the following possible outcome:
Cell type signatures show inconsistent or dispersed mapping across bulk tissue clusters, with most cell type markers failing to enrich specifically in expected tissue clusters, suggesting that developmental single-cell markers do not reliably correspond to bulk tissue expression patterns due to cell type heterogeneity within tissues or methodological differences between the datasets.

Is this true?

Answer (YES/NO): NO